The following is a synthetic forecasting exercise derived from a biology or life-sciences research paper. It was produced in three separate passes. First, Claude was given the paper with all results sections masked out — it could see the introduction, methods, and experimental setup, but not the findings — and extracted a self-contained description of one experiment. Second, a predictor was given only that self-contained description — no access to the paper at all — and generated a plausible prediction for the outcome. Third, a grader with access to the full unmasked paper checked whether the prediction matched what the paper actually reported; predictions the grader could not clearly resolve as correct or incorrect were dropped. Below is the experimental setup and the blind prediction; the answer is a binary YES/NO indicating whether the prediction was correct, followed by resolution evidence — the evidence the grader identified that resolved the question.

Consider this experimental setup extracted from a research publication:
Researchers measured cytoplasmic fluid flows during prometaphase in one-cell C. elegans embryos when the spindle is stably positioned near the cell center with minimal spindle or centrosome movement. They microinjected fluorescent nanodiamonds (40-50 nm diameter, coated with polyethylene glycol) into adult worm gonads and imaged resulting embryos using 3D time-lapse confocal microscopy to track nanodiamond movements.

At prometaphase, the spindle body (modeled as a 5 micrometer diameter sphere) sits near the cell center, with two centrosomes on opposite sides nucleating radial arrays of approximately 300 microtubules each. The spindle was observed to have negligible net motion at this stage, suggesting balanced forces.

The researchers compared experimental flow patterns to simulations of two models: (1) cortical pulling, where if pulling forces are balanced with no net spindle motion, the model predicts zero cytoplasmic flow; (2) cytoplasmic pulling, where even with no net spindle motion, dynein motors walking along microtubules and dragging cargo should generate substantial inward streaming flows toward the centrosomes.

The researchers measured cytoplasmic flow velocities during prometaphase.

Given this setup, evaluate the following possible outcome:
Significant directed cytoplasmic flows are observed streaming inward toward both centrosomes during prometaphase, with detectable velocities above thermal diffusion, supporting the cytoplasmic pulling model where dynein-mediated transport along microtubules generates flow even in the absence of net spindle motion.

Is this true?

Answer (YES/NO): NO